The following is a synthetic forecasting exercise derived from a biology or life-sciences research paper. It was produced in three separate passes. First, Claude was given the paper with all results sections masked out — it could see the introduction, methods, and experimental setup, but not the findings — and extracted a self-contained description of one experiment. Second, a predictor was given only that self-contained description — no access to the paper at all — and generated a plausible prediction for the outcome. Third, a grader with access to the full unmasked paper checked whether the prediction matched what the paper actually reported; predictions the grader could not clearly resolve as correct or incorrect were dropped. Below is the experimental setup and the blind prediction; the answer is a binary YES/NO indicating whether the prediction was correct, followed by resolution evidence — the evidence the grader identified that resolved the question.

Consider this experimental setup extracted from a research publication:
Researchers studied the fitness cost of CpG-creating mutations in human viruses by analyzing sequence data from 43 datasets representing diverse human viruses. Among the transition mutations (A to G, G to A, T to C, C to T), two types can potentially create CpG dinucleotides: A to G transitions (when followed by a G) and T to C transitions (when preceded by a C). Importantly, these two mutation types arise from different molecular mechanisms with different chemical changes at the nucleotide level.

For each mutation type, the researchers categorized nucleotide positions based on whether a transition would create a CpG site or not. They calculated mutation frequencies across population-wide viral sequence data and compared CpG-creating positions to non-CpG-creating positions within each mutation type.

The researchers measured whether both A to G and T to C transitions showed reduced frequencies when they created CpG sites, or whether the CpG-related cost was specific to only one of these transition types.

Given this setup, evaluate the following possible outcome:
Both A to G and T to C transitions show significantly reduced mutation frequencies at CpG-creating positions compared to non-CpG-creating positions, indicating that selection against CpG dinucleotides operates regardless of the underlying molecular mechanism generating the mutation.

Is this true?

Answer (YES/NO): YES